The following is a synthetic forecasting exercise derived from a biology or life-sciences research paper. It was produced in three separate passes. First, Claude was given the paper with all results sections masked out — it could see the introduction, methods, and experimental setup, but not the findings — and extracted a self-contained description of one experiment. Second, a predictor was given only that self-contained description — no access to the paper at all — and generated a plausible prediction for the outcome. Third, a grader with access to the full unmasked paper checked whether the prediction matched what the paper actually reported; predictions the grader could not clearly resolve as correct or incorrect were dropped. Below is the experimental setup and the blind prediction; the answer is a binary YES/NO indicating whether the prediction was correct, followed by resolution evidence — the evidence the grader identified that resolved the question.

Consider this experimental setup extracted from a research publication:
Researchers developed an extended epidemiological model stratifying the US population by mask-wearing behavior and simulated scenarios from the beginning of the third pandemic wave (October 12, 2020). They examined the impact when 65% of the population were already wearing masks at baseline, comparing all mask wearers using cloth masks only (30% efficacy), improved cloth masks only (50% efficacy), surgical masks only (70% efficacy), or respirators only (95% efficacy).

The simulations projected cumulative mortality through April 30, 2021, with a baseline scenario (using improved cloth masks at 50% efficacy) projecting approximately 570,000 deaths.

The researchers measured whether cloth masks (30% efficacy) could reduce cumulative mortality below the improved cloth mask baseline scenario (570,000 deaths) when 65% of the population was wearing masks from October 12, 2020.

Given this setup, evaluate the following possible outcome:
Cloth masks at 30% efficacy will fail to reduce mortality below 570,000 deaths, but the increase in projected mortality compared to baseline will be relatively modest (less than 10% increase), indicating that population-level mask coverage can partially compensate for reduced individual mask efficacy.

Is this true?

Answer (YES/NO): NO